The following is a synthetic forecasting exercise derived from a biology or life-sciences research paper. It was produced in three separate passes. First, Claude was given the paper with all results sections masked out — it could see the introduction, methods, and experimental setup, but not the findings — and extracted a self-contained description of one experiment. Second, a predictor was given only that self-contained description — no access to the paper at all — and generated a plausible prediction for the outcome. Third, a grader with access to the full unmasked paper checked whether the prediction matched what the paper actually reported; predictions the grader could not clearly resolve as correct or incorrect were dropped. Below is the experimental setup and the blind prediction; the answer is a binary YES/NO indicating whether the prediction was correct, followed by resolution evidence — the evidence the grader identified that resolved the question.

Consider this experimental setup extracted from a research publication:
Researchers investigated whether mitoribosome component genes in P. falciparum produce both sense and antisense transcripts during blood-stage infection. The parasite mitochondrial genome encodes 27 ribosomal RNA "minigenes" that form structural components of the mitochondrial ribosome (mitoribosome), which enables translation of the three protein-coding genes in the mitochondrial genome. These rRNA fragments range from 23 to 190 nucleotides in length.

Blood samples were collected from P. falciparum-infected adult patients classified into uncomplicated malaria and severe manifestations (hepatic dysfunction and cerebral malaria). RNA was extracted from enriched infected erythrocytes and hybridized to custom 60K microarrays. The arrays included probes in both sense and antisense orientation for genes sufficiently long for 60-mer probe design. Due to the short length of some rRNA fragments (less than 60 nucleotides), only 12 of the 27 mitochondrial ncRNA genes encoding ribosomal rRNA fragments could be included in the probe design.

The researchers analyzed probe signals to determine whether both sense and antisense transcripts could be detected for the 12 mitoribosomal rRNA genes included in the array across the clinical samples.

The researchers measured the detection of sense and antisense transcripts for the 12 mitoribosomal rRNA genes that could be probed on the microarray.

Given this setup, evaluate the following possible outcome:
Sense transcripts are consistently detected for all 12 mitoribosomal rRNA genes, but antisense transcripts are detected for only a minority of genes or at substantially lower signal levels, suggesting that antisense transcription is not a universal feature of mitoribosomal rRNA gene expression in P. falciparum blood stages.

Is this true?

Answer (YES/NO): NO